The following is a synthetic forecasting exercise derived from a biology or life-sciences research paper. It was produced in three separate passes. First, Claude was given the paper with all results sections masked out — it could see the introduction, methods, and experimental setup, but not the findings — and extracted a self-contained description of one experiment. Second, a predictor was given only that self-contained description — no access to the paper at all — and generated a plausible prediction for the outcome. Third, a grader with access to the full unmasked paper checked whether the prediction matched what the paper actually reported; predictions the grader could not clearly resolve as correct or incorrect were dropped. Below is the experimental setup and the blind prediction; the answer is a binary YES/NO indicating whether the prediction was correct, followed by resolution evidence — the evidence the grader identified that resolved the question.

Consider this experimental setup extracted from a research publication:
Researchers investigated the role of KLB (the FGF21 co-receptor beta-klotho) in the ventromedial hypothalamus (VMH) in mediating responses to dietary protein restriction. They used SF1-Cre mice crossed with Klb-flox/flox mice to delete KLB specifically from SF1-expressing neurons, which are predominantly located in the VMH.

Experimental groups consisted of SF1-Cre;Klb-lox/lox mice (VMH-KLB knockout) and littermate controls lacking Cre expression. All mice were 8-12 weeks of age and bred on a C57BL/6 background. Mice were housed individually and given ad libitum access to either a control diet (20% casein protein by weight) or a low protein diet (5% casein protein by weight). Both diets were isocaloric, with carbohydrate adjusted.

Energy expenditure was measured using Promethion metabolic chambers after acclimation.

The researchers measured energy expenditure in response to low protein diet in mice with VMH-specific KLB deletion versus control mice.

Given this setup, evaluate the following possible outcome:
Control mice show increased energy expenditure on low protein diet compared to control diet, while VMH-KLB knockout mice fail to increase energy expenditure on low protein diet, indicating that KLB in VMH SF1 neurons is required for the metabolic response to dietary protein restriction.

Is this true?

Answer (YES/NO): NO